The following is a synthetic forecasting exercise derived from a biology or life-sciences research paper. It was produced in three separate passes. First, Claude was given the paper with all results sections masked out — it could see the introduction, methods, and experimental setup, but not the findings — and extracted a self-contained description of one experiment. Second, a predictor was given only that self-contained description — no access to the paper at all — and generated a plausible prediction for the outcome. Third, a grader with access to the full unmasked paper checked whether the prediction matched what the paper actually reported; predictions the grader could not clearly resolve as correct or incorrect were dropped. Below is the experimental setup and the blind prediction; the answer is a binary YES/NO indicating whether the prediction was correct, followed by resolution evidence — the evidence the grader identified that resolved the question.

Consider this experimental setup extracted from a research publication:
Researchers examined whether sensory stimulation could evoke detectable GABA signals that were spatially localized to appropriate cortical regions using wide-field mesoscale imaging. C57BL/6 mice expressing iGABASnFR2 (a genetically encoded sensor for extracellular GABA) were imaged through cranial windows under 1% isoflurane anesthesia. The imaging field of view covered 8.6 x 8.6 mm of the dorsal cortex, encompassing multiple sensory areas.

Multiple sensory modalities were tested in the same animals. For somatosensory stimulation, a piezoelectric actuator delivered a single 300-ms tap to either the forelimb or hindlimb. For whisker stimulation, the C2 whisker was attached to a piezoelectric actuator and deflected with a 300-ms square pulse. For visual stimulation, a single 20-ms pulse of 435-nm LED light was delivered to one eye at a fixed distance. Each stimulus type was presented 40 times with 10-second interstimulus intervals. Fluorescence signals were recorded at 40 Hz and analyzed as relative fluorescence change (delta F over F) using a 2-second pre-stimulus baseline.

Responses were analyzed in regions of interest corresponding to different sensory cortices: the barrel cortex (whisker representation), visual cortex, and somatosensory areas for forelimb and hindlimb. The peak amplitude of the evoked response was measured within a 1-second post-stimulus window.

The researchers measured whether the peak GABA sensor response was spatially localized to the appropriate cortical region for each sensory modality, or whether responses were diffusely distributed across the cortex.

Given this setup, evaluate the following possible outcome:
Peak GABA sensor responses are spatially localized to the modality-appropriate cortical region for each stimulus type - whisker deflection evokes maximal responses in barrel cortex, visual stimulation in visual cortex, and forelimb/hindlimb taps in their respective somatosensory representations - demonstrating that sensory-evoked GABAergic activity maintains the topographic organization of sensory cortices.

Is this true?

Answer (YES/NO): YES